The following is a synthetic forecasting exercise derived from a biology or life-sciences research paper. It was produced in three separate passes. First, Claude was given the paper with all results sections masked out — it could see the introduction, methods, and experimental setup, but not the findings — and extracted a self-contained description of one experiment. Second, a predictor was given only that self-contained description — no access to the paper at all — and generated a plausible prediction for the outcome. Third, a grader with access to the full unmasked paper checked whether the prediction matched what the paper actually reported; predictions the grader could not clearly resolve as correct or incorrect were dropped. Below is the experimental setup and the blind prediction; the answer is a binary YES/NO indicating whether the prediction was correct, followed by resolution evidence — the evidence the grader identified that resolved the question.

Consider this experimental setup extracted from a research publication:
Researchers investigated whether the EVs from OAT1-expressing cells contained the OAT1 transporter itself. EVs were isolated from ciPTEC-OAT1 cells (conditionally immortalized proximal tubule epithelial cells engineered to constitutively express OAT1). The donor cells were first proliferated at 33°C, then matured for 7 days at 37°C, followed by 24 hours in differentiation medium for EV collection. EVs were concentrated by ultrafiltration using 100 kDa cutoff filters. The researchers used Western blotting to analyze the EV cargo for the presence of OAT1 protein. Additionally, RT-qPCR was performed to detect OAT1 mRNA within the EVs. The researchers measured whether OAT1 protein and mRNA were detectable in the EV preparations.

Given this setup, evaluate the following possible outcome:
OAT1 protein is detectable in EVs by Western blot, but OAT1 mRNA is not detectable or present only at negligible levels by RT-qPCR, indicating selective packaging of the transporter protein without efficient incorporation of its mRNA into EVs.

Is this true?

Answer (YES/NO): NO